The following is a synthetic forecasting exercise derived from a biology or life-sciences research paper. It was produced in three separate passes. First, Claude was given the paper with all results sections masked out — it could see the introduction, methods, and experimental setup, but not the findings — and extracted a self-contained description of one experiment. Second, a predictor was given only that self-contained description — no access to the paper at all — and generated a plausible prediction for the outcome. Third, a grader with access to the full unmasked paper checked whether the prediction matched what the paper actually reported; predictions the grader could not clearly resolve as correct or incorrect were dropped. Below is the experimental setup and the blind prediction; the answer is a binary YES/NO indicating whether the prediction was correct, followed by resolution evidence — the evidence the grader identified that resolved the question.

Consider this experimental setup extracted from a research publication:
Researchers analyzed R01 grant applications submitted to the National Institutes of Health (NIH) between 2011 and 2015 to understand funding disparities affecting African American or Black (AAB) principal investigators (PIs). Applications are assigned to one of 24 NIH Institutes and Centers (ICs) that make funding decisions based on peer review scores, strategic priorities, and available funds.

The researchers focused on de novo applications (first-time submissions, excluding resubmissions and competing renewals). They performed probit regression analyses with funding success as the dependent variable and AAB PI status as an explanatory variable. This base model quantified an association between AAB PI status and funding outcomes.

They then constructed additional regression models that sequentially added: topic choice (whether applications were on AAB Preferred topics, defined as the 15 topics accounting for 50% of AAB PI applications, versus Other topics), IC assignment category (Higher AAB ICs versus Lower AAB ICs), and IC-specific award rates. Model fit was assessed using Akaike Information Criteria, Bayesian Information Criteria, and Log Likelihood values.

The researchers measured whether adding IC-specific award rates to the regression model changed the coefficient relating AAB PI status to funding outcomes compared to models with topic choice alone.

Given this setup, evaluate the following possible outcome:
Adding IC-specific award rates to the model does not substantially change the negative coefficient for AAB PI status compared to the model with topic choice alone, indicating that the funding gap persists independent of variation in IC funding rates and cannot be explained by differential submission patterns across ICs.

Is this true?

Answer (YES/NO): NO